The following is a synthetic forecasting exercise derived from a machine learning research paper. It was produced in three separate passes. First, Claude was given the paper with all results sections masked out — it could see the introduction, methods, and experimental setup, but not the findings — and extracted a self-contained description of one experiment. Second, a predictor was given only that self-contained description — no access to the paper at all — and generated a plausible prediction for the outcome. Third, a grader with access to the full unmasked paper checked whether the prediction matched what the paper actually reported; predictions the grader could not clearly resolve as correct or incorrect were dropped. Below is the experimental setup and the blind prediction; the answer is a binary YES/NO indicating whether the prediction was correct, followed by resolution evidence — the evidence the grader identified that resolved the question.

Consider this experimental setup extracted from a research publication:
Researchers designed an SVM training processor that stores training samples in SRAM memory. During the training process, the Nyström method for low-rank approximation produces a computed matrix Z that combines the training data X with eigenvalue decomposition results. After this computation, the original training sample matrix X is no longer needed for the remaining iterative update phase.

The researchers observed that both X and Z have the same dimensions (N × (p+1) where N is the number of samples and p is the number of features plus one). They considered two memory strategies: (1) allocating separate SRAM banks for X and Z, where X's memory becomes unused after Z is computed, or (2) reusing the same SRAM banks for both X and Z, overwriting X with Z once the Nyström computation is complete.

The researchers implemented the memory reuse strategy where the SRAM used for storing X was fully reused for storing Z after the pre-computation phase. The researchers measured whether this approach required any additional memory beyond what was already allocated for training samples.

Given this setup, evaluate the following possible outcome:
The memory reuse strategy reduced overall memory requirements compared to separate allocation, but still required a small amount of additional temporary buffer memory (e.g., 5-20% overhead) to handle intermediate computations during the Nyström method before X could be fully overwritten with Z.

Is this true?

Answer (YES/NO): NO